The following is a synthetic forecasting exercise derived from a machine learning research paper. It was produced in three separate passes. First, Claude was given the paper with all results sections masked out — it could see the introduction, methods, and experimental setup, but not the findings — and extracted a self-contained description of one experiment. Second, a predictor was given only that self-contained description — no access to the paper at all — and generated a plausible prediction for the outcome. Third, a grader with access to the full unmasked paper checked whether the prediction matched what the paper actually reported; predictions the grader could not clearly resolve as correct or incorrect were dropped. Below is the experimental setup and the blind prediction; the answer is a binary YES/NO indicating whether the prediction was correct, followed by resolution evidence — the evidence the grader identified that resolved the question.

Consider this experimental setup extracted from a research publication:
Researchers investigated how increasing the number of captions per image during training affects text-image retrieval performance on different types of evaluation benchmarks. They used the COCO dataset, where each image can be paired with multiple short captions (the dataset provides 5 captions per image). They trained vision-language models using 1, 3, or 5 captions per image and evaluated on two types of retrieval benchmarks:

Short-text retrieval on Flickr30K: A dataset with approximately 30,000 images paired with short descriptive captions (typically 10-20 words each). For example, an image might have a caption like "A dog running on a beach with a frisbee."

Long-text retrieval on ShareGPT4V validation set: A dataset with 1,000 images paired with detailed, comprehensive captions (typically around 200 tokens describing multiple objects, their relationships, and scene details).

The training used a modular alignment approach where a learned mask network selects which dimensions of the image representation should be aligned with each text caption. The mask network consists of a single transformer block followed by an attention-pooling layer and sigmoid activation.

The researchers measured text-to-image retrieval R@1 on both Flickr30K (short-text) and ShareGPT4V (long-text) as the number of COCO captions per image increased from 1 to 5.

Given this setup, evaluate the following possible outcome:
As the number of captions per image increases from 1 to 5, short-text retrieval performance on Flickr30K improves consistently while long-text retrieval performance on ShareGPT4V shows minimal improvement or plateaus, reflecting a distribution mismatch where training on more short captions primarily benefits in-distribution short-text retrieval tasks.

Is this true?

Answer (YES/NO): NO